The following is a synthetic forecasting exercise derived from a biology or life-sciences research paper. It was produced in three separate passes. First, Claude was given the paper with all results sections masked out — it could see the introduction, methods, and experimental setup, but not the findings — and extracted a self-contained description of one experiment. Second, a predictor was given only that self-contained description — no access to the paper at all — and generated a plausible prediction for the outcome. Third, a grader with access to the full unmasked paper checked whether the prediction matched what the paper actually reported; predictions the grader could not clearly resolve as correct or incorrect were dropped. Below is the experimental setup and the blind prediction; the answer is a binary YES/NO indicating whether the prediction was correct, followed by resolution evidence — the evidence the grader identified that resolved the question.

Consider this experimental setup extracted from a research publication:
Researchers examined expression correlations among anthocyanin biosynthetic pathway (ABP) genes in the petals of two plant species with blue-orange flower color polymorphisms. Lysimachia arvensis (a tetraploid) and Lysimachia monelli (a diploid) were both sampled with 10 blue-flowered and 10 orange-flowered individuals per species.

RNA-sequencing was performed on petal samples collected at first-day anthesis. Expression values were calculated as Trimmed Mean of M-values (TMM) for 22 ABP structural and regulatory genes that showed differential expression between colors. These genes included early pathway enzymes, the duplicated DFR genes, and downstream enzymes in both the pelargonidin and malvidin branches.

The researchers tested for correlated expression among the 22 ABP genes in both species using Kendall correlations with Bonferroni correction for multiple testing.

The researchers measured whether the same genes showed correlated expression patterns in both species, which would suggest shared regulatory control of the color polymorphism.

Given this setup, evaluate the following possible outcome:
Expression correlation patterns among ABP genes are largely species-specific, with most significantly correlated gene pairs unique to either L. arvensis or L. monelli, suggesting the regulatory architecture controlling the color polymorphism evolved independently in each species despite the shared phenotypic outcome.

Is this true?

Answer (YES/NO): NO